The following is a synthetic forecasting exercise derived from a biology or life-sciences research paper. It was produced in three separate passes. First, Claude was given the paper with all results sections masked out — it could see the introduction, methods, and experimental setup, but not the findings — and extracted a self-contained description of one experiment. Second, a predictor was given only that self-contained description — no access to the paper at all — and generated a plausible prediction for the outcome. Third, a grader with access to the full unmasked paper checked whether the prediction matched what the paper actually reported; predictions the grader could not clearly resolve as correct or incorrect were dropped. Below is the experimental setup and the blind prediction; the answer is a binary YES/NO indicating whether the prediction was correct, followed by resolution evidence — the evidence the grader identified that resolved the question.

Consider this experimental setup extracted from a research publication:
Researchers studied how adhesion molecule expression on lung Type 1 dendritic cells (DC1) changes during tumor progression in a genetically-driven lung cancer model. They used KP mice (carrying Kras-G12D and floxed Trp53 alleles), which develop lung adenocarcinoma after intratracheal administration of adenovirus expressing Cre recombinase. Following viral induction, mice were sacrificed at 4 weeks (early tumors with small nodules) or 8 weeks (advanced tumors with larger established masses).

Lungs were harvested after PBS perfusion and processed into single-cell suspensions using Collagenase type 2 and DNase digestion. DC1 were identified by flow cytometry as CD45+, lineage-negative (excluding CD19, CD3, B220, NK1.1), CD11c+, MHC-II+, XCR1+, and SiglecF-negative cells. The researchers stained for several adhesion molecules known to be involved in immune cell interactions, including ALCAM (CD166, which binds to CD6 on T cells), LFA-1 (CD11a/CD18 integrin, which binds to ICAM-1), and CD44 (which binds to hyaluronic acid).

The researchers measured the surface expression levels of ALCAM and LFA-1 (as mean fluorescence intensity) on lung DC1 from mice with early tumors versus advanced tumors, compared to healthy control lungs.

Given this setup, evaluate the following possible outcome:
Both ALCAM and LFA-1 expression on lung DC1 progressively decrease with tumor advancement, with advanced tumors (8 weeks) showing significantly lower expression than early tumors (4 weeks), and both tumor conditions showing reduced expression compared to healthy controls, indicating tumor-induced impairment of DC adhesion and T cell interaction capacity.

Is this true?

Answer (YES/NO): NO